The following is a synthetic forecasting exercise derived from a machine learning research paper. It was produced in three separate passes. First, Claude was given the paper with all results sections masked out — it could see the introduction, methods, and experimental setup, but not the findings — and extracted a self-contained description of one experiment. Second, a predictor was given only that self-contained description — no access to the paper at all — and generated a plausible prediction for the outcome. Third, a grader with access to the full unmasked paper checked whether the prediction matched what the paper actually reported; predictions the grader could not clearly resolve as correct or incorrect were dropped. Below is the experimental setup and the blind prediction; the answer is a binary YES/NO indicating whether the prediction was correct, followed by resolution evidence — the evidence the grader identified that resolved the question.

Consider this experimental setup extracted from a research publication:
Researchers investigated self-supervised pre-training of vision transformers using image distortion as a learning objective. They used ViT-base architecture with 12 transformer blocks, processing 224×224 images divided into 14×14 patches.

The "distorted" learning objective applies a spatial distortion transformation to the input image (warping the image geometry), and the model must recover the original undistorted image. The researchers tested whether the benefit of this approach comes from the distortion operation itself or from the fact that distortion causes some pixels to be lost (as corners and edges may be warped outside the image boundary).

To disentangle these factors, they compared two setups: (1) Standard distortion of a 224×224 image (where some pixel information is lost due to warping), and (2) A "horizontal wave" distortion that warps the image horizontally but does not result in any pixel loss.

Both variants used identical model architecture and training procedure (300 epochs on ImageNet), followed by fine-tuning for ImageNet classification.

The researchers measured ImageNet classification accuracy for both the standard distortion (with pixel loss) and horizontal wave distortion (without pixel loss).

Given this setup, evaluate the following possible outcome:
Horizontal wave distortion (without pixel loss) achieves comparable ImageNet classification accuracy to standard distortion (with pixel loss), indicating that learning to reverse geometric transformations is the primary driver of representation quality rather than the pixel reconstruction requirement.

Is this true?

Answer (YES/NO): YES